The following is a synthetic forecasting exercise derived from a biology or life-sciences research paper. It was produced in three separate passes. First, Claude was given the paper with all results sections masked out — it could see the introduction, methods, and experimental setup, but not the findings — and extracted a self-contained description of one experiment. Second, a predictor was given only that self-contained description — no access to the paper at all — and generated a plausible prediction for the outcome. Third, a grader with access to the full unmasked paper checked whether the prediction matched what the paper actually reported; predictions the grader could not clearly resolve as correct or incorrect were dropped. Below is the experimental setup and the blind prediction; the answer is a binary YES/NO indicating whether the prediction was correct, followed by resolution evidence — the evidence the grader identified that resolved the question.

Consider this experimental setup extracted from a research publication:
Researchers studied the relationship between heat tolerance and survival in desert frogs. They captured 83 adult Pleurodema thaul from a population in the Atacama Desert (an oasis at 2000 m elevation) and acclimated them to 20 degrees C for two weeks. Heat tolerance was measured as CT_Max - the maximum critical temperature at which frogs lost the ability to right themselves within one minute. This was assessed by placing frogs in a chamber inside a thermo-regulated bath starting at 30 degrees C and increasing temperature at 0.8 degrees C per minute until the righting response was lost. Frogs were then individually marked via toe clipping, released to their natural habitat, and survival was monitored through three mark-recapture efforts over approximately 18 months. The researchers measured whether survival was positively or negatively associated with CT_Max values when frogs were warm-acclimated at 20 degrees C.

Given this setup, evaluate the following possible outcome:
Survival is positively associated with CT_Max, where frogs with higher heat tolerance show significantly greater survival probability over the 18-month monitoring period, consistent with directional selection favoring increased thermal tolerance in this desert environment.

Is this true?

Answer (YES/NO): NO